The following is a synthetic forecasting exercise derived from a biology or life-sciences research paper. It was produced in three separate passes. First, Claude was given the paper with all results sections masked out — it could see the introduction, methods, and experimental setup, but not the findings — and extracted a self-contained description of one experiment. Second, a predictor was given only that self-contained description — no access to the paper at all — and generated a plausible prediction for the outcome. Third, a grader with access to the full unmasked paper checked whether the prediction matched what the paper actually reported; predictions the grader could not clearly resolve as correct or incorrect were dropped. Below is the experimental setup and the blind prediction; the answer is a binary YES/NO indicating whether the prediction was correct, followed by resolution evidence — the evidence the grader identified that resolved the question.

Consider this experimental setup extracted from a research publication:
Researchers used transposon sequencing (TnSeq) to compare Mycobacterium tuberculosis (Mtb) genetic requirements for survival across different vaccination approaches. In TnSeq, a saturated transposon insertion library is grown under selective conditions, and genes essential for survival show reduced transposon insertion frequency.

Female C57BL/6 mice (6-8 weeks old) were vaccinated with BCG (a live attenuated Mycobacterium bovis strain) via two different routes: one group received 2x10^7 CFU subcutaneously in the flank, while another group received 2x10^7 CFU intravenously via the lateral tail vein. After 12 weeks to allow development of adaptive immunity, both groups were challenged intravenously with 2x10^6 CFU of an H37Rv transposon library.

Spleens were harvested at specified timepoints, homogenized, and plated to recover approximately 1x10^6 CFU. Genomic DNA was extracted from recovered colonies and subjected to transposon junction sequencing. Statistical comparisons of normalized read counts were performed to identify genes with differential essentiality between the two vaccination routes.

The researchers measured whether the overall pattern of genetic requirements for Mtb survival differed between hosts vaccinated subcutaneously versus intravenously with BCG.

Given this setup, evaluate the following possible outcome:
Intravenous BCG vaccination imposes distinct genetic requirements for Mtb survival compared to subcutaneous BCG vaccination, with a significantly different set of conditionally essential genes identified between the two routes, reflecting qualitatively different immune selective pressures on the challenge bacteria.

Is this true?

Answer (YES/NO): YES